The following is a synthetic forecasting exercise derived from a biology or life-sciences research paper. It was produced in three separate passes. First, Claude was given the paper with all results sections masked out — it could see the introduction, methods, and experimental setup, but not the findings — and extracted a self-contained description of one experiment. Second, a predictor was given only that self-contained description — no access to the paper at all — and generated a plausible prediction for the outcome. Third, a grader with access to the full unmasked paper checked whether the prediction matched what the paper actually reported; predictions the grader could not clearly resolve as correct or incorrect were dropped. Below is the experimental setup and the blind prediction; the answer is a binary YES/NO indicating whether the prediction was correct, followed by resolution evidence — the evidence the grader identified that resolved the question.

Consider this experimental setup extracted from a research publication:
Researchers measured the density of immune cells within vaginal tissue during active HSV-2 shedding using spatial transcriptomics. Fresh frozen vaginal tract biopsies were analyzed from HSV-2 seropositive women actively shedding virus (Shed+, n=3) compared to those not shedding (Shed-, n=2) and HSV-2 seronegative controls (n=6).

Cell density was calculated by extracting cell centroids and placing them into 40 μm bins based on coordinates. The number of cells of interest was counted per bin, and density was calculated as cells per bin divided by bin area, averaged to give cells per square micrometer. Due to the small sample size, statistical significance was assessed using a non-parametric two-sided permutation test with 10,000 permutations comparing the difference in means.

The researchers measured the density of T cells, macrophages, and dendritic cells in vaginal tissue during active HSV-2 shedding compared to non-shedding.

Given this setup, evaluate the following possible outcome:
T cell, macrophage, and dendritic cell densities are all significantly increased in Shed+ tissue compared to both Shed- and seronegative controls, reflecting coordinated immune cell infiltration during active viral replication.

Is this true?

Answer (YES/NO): NO